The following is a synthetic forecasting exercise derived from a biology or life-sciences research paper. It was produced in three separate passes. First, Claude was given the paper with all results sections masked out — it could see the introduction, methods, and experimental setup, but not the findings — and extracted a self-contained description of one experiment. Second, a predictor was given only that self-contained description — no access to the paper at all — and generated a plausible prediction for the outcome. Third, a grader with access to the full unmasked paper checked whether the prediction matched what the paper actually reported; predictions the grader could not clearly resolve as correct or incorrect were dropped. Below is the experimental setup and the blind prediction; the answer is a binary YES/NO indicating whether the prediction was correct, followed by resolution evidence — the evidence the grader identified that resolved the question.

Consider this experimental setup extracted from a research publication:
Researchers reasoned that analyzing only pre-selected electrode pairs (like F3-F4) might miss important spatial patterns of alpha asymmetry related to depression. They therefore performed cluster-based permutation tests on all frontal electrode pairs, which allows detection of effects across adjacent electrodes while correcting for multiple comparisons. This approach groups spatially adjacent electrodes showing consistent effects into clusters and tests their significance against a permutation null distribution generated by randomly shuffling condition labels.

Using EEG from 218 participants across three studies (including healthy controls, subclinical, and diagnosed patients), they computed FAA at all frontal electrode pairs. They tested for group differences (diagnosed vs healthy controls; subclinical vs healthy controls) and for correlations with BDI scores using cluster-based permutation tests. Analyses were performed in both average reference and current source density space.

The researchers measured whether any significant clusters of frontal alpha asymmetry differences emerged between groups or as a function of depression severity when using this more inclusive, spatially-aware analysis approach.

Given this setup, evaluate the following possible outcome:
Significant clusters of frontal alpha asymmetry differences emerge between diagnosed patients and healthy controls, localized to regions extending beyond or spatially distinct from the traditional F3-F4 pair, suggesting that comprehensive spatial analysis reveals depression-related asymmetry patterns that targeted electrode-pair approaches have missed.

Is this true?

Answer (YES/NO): NO